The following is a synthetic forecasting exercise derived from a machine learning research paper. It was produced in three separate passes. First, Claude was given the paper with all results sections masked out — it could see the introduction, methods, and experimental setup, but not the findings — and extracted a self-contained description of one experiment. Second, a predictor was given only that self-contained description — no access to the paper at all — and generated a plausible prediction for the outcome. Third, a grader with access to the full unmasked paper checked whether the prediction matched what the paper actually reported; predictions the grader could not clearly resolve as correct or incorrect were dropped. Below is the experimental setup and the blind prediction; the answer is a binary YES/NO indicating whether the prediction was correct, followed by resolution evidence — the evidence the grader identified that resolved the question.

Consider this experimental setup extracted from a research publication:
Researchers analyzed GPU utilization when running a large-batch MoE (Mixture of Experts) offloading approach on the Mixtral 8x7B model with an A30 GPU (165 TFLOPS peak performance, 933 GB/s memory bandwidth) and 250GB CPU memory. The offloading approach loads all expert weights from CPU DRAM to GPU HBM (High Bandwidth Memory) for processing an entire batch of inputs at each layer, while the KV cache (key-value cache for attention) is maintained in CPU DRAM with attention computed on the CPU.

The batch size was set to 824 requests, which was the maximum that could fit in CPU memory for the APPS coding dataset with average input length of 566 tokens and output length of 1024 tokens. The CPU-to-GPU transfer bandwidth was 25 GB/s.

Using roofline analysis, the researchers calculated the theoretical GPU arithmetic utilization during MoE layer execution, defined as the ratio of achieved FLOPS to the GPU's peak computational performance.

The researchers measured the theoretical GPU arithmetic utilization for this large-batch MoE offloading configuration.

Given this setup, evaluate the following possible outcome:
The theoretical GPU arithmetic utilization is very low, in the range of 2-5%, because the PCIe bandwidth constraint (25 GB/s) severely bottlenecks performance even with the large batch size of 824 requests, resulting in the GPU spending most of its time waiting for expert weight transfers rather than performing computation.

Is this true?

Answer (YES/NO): YES